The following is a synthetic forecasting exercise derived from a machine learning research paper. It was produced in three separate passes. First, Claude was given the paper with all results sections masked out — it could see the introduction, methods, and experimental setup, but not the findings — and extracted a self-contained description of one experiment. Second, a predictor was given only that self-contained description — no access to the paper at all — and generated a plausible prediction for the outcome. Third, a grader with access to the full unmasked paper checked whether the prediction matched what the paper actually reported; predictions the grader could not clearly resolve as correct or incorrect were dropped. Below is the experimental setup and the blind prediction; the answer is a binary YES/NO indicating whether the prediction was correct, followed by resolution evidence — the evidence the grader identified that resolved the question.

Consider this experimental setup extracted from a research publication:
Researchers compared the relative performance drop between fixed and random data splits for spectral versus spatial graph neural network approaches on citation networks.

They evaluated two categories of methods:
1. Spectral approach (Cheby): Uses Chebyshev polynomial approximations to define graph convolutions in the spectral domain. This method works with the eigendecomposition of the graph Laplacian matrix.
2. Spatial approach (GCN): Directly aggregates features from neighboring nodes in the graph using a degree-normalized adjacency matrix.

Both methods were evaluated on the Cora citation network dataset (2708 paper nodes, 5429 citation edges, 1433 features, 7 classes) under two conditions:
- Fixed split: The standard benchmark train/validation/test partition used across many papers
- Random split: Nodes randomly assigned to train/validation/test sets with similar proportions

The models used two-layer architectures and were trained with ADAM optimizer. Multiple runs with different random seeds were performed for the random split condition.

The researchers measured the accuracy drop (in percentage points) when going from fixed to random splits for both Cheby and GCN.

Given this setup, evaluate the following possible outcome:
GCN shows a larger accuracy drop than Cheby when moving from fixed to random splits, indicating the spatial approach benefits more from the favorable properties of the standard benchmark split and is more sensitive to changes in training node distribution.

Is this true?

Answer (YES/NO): NO